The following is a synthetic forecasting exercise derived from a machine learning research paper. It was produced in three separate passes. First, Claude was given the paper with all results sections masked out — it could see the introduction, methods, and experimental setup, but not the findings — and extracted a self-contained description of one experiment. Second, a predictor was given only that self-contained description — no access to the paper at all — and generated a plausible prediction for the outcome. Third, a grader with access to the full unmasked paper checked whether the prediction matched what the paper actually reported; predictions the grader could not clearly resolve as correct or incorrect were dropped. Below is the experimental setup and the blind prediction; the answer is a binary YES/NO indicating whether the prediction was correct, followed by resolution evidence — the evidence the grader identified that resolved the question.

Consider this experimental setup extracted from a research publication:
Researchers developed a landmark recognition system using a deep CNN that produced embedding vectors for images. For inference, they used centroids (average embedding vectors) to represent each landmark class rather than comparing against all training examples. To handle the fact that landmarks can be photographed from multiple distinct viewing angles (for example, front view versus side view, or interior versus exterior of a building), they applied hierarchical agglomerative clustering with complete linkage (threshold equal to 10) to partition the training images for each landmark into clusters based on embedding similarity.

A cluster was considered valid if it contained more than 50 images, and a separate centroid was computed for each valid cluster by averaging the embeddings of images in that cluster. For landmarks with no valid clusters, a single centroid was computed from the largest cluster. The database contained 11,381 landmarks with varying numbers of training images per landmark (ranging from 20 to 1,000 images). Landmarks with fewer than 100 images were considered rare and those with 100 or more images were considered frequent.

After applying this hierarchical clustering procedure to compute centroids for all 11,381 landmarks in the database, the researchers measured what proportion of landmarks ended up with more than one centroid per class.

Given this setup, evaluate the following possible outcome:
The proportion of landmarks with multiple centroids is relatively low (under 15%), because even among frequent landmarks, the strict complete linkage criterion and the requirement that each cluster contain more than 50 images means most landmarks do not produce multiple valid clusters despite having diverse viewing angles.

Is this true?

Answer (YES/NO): NO